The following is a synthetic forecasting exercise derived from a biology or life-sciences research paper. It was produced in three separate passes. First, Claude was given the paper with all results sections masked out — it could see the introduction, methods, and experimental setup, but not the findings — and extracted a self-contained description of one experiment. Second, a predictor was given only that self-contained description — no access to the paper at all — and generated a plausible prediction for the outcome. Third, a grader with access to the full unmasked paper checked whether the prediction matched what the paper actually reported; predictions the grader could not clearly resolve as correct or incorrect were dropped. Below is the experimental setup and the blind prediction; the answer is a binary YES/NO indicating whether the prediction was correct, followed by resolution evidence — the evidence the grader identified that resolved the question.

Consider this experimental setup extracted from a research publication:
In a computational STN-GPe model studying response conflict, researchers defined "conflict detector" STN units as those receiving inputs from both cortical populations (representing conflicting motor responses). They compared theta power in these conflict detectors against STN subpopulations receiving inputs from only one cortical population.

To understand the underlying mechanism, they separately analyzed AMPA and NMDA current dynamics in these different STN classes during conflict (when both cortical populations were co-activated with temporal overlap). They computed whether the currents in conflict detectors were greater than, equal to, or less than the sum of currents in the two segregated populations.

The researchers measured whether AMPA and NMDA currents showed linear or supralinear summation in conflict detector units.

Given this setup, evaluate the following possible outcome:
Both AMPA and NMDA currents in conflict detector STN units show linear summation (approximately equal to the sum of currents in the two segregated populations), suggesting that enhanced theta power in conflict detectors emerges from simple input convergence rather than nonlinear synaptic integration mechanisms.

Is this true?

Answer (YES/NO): NO